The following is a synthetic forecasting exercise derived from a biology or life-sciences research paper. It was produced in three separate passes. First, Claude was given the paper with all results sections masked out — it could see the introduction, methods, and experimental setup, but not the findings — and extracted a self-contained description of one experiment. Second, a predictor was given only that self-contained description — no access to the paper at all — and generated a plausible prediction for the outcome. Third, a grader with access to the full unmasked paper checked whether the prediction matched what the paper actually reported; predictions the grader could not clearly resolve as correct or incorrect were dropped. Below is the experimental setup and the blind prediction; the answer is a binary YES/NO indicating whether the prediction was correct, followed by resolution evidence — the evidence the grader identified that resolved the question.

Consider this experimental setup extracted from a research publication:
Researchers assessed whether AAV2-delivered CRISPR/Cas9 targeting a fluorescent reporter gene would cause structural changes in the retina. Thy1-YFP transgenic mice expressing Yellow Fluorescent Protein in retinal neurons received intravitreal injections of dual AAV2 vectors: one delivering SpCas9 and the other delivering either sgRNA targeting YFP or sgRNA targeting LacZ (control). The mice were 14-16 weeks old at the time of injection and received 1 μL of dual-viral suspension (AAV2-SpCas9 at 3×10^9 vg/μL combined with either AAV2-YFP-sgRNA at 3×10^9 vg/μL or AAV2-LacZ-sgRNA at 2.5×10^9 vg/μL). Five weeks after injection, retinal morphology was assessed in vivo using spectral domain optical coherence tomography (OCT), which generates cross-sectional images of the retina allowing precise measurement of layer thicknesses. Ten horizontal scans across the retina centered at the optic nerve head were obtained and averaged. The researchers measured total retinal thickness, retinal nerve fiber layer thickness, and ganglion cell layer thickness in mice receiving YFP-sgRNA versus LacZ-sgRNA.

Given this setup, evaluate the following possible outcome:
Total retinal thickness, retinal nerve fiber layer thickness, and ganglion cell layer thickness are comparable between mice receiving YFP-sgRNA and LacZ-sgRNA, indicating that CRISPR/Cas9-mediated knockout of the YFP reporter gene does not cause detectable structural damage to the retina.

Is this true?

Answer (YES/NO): YES